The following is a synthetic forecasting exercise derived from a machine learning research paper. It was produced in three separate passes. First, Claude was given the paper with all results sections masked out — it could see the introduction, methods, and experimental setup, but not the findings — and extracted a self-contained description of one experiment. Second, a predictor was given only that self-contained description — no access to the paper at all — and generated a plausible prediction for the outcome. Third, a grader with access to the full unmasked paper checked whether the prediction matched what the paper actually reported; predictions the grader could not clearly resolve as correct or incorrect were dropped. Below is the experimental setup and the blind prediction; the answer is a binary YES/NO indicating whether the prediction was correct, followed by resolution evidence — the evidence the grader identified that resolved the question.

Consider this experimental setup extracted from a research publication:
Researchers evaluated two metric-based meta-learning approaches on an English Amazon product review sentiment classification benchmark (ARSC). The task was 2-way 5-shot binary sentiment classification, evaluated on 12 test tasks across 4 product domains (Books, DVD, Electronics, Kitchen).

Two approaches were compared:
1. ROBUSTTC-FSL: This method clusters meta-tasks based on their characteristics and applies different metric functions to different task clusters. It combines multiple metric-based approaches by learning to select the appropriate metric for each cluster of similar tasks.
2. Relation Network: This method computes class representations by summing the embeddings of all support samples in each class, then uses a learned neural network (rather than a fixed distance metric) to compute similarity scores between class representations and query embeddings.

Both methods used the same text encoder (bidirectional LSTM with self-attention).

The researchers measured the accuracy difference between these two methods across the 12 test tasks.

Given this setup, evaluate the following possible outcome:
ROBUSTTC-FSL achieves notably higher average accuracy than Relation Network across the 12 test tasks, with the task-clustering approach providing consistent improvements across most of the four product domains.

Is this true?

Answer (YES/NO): NO